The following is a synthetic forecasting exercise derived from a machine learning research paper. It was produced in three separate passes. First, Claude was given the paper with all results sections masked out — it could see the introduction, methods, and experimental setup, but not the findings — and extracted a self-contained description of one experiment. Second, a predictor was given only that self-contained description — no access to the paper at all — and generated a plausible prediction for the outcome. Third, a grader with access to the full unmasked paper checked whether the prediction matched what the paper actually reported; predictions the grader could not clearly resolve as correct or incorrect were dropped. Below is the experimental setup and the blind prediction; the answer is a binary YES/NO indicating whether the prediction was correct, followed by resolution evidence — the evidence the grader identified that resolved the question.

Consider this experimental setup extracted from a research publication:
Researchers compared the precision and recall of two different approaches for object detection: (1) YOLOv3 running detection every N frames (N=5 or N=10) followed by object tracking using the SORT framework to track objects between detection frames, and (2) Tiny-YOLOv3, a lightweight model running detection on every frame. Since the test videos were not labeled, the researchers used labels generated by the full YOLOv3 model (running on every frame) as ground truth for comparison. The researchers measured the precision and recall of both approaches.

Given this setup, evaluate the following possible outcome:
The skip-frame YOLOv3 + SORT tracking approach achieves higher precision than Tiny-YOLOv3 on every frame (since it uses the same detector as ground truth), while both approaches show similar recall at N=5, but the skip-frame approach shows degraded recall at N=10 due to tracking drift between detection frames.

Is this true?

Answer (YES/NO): NO